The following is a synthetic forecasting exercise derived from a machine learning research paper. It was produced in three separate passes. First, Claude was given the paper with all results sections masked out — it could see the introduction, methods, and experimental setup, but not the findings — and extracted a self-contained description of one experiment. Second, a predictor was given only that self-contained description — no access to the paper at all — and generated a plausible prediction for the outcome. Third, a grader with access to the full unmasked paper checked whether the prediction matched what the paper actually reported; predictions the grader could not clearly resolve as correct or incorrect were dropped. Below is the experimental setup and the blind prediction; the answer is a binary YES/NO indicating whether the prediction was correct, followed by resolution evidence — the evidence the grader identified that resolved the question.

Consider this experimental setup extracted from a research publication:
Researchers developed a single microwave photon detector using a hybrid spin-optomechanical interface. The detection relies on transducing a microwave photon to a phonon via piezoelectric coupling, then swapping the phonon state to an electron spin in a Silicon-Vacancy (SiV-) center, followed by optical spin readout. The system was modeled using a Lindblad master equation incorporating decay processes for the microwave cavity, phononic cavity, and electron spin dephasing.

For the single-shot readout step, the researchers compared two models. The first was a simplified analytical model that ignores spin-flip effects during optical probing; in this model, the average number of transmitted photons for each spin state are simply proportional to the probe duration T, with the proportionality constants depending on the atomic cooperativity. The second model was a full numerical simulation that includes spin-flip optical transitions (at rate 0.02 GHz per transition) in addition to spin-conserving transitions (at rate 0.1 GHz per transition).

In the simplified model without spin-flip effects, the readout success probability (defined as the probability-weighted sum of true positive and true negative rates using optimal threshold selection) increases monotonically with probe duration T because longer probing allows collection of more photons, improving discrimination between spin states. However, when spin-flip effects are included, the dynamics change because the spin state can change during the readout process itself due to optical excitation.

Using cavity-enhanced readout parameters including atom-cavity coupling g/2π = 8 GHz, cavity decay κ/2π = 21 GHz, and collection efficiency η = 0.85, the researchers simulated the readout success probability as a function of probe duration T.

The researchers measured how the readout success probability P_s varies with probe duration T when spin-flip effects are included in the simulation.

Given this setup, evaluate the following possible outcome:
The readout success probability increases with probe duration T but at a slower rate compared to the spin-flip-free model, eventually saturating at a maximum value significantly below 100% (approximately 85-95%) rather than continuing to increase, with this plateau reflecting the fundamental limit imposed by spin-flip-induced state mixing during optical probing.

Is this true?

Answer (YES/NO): NO